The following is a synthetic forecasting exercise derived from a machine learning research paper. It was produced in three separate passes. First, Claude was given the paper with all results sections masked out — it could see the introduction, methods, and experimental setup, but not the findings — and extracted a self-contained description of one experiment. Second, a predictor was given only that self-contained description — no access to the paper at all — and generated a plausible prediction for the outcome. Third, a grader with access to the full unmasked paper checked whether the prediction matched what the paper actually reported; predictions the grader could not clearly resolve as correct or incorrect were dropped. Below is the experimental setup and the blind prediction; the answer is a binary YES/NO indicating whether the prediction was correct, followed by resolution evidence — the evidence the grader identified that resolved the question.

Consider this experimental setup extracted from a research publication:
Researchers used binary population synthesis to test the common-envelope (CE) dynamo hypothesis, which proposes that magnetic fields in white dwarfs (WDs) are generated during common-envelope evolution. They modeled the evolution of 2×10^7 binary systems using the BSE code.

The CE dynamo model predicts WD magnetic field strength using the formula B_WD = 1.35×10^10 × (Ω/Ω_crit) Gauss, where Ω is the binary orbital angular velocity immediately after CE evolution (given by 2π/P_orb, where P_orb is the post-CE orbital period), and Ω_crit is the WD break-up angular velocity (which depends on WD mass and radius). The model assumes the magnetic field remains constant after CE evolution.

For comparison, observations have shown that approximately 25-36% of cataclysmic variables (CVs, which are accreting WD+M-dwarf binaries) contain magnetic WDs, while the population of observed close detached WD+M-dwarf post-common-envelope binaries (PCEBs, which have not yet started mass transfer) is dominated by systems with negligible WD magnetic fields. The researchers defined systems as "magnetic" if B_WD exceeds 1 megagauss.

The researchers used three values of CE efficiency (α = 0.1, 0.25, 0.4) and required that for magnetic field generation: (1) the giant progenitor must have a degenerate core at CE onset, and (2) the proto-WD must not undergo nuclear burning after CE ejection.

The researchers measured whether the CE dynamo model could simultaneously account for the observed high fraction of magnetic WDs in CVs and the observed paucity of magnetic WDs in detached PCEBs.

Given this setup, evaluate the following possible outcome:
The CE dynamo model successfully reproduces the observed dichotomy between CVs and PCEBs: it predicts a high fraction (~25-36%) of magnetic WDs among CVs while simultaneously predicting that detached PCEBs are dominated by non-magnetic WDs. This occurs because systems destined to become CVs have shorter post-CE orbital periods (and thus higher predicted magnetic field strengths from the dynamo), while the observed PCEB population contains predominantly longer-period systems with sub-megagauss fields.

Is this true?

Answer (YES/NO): NO